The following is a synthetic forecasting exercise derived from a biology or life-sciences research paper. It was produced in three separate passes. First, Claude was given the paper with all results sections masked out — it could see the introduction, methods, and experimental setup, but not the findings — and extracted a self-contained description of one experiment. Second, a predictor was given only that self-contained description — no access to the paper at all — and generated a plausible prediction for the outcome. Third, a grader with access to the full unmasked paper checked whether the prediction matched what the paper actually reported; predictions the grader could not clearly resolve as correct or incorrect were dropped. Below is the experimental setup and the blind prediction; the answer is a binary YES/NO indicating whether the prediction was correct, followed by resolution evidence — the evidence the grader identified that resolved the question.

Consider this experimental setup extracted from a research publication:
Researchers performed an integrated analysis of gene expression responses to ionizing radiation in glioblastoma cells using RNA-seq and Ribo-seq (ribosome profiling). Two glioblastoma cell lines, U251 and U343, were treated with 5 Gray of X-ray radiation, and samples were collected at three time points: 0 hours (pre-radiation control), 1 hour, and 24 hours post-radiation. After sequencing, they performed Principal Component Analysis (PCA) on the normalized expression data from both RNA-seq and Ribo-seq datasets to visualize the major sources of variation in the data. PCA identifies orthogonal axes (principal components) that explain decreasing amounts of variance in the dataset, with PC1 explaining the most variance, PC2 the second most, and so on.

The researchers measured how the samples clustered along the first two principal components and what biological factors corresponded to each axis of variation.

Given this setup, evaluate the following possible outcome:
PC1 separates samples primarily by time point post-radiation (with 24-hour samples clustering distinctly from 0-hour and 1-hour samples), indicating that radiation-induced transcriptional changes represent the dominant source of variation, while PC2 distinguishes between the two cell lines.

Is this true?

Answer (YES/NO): NO